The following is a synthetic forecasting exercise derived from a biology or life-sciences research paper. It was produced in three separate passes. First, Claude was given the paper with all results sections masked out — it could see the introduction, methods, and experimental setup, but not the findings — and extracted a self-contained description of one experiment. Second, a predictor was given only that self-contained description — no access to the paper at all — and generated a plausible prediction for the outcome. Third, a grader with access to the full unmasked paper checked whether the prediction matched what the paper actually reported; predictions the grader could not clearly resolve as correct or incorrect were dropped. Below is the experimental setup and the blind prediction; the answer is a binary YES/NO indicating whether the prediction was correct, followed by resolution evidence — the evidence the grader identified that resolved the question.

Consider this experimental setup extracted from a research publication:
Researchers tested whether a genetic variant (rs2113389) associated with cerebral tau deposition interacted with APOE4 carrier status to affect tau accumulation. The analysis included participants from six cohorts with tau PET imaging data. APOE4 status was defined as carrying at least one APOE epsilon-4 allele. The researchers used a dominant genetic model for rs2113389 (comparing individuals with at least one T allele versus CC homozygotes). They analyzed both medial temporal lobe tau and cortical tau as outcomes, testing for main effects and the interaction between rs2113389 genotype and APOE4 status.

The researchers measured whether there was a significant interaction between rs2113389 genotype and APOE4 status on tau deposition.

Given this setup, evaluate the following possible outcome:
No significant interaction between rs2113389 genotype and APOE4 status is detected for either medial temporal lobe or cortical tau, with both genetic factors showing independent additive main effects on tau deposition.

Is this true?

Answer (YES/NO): YES